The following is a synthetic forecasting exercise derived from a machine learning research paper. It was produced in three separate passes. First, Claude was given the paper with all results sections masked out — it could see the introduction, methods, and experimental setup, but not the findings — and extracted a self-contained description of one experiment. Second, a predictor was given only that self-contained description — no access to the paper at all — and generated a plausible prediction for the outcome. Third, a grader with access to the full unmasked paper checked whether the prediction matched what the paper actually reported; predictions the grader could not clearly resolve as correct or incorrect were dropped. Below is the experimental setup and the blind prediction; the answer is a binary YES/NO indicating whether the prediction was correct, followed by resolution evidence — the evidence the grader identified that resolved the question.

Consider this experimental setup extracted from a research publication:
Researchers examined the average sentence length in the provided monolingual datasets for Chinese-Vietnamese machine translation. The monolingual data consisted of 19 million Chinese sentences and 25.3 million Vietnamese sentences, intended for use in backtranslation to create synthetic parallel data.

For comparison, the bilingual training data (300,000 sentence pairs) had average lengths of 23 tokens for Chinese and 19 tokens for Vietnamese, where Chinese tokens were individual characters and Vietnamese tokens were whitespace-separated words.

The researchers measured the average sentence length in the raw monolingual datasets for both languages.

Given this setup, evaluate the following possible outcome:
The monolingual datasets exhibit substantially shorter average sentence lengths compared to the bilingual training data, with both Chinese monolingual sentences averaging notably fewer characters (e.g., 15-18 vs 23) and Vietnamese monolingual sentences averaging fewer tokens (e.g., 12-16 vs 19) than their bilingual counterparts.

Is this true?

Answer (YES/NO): NO